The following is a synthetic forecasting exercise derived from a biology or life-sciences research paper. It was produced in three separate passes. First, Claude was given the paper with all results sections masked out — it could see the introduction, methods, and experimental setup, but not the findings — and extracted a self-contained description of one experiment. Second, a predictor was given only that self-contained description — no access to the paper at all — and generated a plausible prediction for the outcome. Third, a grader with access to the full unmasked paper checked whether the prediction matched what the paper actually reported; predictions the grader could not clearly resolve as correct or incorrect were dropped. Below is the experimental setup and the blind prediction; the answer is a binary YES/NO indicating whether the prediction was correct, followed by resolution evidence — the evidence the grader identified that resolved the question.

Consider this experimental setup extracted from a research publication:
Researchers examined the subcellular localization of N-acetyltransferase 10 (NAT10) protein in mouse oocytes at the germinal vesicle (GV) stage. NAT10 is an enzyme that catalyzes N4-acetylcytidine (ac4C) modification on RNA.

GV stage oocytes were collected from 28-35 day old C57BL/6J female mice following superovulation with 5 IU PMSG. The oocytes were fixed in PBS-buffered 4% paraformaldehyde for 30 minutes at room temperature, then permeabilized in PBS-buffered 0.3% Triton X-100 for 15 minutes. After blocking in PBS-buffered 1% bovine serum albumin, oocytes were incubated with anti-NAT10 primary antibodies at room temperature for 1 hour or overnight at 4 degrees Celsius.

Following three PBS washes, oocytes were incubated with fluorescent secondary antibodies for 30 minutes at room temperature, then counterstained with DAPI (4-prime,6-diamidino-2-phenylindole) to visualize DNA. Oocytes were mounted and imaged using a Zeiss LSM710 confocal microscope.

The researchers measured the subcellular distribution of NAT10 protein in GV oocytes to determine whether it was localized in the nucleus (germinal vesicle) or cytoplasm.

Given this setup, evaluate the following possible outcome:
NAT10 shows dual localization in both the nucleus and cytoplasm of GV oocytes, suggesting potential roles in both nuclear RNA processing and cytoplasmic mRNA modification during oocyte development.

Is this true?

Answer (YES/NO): NO